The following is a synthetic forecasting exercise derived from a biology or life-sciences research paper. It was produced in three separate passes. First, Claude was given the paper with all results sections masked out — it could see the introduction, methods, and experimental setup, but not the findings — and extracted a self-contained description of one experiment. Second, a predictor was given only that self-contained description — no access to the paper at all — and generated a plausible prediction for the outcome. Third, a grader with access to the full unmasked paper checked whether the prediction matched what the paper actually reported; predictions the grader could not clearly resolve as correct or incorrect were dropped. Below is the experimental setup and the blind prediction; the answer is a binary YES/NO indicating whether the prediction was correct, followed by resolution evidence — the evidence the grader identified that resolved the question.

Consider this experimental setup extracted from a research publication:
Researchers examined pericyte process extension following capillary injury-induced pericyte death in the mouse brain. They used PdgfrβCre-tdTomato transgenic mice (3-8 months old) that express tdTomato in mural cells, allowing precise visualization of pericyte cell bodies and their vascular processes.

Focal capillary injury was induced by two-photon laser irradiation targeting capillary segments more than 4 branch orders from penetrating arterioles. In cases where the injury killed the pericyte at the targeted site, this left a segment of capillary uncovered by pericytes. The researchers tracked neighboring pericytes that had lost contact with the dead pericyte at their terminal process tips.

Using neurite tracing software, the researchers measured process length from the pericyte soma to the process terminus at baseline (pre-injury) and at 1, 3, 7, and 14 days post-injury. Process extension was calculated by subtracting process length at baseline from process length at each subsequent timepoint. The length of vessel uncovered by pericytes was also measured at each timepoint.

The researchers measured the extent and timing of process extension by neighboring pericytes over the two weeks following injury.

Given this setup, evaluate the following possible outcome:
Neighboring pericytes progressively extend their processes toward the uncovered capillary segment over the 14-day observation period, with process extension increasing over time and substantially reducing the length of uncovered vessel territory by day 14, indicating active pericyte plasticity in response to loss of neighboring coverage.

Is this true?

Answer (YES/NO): YES